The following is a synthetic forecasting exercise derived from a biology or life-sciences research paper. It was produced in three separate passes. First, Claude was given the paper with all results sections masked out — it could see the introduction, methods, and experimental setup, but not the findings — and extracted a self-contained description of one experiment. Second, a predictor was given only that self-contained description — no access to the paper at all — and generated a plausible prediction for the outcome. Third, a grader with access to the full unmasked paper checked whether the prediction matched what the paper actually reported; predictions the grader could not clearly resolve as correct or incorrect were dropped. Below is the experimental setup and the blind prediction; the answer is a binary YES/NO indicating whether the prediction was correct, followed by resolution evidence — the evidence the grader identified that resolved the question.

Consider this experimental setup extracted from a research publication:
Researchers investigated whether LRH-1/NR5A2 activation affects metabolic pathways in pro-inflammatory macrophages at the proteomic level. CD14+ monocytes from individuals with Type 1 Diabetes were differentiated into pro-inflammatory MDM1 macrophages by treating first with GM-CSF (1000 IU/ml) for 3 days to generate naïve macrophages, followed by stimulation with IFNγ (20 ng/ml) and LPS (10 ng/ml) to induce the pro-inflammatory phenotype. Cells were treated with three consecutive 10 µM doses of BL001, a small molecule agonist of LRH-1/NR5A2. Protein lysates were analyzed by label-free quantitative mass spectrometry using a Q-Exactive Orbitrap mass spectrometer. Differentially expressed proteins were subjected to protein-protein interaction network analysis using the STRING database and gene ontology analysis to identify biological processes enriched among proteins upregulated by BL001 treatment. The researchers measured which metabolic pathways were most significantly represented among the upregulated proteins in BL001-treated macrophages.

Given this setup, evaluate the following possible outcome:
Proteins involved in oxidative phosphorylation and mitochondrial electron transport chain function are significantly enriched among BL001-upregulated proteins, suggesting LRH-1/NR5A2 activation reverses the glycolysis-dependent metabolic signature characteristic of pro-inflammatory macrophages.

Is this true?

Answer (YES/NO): NO